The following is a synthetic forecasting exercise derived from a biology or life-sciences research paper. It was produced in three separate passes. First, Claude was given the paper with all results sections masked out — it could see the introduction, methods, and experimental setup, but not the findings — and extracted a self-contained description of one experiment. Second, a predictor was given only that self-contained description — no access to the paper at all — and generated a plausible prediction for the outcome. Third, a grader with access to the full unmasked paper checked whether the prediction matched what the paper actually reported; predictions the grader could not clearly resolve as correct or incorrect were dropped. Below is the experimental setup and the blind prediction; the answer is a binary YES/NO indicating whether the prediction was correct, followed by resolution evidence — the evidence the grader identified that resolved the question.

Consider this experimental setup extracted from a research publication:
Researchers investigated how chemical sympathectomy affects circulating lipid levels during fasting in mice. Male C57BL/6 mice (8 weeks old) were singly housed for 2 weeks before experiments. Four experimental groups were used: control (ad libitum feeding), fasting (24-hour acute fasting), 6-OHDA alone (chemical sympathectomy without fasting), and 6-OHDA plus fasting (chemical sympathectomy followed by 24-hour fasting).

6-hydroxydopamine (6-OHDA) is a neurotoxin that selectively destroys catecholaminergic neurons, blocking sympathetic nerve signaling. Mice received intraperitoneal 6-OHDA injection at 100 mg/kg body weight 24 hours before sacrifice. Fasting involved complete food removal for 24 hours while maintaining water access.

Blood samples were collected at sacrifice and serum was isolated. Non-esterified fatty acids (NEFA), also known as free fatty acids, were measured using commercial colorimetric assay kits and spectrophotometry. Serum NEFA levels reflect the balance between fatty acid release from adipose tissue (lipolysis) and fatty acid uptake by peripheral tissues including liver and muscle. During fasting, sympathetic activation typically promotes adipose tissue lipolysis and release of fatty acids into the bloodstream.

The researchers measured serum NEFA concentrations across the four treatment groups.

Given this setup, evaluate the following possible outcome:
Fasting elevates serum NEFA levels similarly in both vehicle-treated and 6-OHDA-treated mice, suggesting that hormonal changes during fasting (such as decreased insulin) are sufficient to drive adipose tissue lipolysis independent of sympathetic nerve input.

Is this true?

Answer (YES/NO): YES